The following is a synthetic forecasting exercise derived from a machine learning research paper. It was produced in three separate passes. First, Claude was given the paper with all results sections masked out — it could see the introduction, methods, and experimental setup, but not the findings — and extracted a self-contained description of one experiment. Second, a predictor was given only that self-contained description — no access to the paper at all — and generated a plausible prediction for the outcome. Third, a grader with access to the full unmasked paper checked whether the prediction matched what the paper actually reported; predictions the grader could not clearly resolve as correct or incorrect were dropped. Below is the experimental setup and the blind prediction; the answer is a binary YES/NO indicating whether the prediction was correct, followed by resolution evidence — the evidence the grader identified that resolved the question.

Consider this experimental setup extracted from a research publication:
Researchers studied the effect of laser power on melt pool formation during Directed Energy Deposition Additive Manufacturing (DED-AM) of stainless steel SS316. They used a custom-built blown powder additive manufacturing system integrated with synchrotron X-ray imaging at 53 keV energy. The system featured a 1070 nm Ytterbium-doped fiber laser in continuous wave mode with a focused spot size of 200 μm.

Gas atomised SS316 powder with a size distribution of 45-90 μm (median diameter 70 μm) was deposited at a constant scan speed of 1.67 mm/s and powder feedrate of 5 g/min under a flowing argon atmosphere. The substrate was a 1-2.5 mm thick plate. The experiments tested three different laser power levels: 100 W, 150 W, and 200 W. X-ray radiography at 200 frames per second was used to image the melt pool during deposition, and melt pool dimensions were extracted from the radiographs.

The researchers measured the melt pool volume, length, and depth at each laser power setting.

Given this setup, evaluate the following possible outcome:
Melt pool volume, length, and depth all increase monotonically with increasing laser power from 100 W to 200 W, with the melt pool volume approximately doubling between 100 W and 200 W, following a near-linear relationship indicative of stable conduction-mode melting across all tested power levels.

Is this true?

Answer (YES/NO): NO